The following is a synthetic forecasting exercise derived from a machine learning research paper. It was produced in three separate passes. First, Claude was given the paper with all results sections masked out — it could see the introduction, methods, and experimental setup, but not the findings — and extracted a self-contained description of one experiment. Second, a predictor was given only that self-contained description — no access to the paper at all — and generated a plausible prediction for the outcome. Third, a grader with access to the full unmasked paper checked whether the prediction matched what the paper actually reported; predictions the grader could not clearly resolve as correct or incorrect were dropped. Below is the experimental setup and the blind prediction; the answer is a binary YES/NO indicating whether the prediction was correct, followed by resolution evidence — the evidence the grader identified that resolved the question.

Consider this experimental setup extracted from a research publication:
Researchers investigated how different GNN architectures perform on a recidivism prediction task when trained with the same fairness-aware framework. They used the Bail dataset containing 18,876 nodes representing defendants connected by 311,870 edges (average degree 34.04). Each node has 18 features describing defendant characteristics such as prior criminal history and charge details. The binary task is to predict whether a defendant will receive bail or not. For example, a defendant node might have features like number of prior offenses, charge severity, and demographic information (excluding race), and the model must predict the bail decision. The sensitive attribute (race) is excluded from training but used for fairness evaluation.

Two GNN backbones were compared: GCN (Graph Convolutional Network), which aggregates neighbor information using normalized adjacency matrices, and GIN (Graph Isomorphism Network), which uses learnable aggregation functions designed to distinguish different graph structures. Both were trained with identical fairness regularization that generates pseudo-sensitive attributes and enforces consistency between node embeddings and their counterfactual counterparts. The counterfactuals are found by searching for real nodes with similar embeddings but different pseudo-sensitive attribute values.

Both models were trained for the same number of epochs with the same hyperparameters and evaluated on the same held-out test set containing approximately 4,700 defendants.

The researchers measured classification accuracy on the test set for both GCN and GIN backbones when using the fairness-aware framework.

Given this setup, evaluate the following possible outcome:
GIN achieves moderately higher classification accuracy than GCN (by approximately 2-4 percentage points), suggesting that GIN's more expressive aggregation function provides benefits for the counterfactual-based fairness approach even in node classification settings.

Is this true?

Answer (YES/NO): NO